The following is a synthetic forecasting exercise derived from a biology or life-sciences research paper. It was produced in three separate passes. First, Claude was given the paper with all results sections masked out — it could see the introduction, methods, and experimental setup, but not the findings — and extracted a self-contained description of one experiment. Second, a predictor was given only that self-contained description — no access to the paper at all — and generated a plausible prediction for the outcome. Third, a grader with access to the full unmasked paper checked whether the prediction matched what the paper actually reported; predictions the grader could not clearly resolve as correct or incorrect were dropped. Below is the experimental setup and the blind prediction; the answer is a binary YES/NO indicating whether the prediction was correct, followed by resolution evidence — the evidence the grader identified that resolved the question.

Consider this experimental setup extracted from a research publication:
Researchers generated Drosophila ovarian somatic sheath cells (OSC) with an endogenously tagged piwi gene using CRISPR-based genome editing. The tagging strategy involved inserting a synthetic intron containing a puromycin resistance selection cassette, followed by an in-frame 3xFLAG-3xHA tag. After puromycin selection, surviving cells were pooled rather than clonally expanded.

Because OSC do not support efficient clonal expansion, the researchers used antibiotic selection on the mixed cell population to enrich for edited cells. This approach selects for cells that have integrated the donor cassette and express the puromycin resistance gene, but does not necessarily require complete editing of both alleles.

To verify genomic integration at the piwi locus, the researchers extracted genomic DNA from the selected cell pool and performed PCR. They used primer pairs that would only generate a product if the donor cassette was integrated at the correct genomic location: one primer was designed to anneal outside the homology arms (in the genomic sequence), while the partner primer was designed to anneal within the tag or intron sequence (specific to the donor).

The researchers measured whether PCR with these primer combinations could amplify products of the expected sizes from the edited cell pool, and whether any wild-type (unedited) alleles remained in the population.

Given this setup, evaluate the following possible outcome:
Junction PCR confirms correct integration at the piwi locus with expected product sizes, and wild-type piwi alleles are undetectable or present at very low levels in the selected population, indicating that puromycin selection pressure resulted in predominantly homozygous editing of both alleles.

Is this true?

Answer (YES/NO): NO